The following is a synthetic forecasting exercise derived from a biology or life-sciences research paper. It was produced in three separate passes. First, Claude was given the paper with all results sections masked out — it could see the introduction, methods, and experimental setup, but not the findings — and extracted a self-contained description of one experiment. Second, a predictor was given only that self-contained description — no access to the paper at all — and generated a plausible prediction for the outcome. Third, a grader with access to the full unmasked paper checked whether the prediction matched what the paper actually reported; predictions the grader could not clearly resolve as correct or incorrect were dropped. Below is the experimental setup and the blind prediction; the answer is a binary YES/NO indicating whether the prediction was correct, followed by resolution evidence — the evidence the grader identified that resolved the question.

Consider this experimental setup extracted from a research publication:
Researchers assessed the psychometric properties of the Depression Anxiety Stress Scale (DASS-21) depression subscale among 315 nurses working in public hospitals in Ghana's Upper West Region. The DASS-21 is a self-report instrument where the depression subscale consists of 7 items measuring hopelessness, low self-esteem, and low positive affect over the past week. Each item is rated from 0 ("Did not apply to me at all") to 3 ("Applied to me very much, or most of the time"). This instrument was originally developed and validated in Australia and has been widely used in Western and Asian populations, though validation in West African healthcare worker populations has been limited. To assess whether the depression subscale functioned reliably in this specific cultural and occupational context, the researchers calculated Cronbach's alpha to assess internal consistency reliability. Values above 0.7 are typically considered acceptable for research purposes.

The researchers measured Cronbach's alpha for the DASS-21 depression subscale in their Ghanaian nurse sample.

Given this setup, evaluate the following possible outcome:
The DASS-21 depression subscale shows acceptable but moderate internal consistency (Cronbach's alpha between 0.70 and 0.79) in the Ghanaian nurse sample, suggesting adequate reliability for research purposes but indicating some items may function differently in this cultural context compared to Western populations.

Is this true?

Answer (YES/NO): YES